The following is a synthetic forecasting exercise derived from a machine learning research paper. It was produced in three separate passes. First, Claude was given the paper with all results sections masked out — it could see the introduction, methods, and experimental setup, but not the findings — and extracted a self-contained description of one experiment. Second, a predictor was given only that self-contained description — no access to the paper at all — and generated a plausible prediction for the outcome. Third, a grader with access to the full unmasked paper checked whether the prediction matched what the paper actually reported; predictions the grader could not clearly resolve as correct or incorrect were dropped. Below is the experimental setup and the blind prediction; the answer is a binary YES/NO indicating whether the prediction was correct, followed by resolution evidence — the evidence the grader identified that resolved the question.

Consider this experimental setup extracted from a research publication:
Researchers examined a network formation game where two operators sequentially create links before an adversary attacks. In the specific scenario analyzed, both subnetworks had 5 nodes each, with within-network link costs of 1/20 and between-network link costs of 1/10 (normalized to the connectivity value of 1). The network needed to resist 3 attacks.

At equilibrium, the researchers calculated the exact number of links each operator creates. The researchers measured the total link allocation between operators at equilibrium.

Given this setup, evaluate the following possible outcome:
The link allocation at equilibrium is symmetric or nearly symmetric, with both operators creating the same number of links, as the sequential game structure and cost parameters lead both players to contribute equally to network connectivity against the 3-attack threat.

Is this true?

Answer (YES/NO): NO